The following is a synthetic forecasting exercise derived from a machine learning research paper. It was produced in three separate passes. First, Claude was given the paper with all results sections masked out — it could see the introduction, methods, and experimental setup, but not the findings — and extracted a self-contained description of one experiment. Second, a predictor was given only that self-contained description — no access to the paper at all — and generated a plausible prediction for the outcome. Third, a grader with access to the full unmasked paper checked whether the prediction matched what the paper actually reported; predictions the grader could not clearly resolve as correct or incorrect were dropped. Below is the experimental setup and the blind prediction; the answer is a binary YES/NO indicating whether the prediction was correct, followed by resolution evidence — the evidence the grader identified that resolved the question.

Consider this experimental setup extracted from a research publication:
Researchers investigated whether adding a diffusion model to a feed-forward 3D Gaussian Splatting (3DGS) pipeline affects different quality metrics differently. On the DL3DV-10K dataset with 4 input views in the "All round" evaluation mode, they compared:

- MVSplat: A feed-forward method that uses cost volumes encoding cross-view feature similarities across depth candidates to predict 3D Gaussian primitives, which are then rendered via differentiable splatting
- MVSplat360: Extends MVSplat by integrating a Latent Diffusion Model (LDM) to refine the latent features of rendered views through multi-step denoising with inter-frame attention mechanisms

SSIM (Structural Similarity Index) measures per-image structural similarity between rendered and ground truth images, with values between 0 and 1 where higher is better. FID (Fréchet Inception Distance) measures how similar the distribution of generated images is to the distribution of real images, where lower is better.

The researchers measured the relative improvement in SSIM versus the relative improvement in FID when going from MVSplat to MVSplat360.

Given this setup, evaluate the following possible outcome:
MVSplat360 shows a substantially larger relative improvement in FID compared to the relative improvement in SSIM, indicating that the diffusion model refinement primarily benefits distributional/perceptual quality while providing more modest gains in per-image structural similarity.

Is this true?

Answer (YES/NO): YES